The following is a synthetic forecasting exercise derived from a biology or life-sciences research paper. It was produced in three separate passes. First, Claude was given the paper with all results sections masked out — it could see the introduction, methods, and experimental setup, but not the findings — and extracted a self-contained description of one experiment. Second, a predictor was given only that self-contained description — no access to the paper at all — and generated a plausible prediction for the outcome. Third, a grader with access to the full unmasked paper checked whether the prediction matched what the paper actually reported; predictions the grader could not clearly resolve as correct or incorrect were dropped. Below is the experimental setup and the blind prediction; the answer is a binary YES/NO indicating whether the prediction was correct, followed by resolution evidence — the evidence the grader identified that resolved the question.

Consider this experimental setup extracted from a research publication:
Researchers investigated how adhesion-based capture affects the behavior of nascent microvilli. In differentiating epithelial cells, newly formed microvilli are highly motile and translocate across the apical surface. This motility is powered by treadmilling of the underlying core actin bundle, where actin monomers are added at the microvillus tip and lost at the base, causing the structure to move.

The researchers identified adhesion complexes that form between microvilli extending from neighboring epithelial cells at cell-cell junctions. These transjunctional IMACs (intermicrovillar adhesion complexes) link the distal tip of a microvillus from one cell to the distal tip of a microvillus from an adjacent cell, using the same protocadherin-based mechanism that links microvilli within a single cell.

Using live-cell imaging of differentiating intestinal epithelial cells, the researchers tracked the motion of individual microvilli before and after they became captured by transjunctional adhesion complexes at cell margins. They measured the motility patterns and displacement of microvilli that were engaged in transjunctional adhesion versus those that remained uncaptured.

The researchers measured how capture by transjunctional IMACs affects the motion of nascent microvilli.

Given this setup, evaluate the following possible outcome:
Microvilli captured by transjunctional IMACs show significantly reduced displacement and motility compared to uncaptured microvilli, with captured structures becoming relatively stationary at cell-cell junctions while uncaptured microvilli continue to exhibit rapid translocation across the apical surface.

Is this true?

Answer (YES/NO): YES